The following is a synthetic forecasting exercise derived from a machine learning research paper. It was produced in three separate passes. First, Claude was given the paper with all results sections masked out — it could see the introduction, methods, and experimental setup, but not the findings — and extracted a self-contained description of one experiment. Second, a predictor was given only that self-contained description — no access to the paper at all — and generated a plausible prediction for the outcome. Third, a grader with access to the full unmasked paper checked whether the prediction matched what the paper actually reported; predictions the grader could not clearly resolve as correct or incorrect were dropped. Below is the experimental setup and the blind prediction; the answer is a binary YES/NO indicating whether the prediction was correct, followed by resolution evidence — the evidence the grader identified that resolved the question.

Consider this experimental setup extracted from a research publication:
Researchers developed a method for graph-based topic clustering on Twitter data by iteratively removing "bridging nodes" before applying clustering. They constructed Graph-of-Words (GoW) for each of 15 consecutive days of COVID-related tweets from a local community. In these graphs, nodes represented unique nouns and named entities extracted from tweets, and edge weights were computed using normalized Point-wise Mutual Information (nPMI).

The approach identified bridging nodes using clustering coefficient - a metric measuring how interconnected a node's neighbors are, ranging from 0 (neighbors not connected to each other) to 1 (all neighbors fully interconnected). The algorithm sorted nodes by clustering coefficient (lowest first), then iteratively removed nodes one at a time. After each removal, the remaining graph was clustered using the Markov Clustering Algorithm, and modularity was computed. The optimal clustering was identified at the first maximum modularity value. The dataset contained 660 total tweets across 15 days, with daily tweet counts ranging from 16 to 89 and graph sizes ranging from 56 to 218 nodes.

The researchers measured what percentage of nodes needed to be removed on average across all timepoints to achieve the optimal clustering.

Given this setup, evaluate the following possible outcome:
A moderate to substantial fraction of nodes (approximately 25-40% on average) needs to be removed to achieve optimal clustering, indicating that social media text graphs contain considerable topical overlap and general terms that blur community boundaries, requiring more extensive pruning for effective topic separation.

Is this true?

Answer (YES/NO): NO